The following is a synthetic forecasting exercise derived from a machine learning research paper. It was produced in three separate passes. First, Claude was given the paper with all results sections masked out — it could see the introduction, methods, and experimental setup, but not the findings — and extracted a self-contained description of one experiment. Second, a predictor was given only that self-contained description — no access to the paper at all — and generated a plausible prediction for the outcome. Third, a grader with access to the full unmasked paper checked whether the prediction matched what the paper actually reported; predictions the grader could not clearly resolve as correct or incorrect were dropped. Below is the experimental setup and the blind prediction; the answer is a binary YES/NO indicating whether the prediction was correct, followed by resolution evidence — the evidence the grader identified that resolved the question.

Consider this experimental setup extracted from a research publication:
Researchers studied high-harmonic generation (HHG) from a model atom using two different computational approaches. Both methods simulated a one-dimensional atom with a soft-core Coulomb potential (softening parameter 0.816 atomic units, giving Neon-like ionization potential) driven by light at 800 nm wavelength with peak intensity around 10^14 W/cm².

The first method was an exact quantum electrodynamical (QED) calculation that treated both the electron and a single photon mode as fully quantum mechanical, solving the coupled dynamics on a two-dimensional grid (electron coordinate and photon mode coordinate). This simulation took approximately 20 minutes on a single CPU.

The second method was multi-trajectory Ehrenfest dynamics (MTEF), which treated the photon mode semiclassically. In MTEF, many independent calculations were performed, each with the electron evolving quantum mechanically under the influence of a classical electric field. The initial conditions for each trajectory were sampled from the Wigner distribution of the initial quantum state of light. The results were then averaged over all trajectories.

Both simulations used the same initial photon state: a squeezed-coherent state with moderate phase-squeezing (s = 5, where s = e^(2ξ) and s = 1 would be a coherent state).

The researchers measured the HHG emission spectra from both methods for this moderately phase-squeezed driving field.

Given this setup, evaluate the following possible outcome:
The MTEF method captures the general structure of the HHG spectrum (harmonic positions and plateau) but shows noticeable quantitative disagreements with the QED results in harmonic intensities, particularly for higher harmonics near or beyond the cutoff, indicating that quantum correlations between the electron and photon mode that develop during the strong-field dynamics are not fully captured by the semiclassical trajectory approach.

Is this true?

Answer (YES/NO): NO